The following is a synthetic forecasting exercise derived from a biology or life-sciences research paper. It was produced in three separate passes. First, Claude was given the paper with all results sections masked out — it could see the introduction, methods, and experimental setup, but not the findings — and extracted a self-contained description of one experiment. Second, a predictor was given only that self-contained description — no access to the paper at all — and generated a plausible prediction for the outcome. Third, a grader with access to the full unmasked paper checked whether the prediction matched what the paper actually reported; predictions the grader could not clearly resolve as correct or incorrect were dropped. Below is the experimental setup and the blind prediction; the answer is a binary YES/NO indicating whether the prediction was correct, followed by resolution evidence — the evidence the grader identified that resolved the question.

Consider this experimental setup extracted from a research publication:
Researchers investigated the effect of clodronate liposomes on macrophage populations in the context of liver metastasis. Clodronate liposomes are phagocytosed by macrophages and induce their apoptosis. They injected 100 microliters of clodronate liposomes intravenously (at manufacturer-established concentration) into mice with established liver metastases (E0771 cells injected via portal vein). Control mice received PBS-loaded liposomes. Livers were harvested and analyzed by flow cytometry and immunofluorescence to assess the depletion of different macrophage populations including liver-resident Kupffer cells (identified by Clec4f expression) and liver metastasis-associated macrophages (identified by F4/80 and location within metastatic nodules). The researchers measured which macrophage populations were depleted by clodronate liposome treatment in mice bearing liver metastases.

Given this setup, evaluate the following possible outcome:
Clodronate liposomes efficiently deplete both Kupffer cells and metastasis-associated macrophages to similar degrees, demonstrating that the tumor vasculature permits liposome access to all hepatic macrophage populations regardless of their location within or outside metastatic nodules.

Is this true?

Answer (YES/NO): NO